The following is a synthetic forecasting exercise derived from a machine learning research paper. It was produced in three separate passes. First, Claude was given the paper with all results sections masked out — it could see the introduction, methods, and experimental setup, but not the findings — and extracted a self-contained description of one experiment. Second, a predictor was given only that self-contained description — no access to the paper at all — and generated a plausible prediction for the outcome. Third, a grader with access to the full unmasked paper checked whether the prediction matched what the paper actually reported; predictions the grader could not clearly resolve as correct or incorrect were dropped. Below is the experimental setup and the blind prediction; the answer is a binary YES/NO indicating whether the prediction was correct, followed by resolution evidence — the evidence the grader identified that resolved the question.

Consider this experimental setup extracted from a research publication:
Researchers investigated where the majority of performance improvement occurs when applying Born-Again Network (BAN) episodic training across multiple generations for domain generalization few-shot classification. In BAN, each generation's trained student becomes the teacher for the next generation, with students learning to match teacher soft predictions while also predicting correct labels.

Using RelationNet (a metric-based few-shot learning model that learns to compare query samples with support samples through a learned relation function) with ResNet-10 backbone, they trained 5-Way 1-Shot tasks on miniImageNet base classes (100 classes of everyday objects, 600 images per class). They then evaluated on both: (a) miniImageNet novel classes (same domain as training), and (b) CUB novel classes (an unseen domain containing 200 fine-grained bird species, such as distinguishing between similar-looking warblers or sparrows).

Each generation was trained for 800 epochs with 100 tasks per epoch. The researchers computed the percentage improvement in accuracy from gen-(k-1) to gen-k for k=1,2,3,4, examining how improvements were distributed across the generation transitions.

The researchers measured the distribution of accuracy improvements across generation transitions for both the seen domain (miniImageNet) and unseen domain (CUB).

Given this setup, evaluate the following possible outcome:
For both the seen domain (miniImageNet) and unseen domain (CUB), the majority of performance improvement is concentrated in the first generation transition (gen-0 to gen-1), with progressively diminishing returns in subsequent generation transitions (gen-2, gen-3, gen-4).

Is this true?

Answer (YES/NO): NO